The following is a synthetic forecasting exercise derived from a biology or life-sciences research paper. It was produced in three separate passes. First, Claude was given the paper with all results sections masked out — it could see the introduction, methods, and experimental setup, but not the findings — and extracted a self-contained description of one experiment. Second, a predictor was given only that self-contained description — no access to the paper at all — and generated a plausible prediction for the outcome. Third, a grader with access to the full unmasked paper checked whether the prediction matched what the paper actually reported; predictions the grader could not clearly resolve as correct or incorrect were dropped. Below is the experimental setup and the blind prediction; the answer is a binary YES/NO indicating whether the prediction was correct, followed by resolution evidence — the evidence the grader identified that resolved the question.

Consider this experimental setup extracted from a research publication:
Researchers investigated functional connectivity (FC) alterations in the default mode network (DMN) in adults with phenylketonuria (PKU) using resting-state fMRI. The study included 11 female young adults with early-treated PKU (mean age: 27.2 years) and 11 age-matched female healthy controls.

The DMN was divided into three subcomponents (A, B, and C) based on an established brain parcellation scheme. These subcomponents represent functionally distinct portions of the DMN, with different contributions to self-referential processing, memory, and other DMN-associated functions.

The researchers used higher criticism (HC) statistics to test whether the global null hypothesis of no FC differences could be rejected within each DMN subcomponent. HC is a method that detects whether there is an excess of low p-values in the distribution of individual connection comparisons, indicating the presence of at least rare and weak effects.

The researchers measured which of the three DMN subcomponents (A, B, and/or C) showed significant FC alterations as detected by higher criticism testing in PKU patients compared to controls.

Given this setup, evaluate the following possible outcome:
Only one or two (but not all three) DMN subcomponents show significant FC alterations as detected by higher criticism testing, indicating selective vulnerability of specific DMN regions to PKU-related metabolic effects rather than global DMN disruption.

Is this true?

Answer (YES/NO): YES